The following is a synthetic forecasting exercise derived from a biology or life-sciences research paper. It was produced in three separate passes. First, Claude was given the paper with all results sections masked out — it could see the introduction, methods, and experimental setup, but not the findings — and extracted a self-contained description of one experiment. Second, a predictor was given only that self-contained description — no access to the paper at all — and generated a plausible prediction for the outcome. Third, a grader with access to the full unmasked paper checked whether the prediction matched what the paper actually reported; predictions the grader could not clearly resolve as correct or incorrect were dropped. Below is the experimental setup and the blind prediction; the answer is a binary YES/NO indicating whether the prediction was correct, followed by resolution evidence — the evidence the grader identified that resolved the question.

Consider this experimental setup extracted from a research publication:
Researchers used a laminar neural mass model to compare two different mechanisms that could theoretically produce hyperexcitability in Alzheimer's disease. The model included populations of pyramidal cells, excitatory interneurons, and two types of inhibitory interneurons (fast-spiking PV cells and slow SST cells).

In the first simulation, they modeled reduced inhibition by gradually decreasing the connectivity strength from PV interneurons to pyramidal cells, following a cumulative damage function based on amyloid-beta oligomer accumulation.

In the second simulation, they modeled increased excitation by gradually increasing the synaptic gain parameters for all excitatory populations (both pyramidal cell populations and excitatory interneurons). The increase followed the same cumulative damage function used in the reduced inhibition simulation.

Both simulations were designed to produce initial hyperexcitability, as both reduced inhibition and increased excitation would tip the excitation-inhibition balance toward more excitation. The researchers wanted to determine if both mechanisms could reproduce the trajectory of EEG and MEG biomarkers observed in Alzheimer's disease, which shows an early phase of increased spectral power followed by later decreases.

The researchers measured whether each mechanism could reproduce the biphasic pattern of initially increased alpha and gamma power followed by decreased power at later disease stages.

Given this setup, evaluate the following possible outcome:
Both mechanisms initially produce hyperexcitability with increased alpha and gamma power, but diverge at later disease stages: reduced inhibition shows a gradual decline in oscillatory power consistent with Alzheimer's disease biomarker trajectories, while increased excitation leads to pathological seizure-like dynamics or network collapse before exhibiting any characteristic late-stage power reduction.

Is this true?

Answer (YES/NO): NO